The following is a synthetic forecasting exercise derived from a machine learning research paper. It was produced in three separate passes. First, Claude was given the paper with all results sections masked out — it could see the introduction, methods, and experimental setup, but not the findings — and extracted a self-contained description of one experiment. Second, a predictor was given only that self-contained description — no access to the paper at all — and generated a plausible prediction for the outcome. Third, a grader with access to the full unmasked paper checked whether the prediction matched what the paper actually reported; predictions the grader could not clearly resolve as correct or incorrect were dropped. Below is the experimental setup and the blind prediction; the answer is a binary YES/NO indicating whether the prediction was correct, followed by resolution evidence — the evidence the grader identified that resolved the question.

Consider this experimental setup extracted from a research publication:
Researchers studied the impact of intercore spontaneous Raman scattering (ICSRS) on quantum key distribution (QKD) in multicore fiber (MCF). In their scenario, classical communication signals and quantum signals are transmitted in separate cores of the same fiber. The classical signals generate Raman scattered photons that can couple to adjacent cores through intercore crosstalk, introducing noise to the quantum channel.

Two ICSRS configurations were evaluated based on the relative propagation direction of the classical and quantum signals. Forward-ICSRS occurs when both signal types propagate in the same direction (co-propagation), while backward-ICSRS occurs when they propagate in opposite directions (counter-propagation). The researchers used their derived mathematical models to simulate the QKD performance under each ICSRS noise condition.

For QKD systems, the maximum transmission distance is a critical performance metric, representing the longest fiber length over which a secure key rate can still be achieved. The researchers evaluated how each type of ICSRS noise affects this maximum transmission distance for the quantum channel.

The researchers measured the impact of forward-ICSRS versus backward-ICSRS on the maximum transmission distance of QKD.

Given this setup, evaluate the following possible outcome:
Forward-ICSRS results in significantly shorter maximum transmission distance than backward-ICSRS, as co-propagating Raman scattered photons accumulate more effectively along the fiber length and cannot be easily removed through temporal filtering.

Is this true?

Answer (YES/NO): NO